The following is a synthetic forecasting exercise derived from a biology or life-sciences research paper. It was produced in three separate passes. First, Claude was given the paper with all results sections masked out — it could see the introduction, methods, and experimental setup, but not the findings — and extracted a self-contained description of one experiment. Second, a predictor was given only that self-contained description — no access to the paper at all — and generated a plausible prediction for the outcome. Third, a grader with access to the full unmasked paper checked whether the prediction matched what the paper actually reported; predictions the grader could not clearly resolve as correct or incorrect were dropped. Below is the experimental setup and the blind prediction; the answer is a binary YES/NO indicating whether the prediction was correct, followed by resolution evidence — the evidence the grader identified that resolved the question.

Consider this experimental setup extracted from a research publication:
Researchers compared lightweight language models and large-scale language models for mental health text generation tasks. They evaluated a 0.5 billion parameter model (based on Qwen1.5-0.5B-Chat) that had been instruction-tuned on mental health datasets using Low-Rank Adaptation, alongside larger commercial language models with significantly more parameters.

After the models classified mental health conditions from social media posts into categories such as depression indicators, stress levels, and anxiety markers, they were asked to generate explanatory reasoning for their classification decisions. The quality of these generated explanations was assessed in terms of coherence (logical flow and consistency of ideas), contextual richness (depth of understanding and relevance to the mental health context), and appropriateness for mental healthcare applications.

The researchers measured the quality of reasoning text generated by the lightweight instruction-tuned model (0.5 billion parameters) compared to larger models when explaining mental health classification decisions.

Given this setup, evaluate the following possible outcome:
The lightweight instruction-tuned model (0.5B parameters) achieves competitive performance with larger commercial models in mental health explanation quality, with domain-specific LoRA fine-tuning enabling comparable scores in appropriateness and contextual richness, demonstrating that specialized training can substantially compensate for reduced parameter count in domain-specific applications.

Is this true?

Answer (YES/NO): NO